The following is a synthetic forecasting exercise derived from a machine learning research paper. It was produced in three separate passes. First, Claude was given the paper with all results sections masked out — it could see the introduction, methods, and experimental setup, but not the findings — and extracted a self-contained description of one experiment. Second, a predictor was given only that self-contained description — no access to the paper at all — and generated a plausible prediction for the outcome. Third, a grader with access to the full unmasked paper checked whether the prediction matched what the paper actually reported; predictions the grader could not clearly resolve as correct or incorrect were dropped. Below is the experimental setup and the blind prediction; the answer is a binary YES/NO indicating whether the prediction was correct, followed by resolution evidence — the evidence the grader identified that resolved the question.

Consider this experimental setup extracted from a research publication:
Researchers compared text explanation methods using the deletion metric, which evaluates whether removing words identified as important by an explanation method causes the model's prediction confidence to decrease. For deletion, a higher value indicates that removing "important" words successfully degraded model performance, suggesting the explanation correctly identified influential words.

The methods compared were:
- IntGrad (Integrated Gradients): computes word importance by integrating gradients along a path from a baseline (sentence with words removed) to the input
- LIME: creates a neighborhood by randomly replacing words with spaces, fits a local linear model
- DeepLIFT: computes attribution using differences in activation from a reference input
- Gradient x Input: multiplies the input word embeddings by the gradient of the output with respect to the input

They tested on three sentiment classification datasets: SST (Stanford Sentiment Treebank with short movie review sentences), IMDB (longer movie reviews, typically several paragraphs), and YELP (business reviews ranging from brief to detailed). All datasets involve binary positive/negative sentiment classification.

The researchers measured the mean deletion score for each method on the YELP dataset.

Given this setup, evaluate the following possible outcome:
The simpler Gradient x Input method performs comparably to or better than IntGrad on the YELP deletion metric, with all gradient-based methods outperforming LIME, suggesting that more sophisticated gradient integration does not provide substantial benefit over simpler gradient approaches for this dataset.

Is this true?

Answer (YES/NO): NO